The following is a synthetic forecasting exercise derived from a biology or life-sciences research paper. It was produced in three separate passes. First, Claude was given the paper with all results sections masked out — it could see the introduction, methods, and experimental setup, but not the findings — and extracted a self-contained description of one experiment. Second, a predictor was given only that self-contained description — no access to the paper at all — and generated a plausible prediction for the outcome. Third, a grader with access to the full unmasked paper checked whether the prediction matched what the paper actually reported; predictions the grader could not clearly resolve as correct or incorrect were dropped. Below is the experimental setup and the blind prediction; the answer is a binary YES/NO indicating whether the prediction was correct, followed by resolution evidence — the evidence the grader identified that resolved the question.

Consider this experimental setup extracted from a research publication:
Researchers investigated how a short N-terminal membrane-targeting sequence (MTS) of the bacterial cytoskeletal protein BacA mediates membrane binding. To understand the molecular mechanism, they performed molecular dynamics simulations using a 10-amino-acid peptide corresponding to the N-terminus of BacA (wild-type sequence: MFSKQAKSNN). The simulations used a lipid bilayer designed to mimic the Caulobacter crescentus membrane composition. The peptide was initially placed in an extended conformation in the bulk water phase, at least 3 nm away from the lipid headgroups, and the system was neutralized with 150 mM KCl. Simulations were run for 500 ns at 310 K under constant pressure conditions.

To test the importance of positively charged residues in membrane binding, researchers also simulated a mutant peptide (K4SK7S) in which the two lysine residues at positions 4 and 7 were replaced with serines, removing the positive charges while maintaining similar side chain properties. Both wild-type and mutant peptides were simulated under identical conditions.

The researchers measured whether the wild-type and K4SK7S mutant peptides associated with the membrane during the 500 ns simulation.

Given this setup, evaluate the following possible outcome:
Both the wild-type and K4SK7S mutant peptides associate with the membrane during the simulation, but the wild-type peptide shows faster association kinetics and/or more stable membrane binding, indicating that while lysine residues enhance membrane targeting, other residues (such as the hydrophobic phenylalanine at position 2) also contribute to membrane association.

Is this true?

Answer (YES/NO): YES